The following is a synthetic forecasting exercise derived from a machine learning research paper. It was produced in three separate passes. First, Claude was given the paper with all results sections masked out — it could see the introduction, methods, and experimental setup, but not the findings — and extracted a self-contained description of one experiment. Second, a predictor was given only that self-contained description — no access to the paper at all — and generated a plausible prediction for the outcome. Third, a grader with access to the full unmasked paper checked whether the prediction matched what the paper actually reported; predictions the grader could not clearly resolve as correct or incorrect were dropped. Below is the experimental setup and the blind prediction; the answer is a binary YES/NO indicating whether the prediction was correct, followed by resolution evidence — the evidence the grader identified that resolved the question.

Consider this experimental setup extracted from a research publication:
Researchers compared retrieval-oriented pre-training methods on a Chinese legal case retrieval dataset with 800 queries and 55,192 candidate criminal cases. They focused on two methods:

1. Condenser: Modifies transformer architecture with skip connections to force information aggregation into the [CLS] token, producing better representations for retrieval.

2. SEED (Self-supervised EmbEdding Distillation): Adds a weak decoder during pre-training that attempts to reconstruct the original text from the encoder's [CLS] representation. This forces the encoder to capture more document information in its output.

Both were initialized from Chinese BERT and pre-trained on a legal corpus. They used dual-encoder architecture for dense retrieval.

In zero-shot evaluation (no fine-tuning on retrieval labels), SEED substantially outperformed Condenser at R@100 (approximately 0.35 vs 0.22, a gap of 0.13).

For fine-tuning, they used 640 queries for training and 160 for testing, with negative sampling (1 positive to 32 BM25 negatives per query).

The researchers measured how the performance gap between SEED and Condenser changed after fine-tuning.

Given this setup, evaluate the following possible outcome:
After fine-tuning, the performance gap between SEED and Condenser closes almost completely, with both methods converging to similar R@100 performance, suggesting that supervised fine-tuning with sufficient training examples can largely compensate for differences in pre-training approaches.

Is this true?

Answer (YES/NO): YES